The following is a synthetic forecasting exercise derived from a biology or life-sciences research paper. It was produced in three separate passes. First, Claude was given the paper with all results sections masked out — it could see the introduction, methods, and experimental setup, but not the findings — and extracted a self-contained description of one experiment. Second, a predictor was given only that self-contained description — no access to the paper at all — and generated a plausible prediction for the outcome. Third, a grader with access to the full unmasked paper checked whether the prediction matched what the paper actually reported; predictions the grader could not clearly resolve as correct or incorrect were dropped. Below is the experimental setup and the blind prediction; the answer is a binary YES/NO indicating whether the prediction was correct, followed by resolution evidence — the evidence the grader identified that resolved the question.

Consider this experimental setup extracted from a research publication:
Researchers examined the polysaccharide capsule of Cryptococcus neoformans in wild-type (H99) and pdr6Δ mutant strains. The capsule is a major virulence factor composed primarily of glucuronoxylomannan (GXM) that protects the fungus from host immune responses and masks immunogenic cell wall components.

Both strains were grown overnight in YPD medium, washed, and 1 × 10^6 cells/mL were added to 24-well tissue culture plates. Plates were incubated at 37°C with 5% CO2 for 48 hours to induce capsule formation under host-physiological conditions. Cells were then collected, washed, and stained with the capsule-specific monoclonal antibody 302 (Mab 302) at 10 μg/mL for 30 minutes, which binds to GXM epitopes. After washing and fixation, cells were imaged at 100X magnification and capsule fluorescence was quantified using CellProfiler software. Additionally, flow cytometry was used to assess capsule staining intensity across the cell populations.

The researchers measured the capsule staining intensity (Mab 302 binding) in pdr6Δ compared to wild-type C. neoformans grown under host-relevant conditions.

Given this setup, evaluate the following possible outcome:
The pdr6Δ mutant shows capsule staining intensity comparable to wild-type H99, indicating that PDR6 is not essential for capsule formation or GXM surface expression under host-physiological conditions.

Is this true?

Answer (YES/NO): NO